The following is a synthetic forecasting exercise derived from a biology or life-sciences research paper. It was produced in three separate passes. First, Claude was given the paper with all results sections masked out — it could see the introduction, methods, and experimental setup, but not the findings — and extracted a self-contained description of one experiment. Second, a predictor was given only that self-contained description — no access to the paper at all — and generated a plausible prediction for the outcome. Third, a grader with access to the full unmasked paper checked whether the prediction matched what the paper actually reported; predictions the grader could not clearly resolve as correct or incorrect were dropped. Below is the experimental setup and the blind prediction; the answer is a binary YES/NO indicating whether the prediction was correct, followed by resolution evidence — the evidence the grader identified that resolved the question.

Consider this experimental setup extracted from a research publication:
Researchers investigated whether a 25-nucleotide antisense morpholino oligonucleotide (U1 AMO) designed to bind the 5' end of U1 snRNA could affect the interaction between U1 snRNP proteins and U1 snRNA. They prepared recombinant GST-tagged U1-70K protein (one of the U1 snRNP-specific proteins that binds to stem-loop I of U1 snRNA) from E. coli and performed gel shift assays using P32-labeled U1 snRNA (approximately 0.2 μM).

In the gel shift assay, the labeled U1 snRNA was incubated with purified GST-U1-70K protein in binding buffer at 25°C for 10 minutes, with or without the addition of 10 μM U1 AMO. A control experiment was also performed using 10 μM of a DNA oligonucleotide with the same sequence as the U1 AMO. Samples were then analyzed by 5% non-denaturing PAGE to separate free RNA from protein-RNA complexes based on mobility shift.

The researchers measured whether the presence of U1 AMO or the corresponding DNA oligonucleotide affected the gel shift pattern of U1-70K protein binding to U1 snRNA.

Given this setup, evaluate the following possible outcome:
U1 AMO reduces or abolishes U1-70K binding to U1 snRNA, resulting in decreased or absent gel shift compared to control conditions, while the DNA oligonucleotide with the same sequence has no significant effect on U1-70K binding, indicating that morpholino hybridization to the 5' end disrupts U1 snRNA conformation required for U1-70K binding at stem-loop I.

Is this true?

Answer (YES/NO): NO